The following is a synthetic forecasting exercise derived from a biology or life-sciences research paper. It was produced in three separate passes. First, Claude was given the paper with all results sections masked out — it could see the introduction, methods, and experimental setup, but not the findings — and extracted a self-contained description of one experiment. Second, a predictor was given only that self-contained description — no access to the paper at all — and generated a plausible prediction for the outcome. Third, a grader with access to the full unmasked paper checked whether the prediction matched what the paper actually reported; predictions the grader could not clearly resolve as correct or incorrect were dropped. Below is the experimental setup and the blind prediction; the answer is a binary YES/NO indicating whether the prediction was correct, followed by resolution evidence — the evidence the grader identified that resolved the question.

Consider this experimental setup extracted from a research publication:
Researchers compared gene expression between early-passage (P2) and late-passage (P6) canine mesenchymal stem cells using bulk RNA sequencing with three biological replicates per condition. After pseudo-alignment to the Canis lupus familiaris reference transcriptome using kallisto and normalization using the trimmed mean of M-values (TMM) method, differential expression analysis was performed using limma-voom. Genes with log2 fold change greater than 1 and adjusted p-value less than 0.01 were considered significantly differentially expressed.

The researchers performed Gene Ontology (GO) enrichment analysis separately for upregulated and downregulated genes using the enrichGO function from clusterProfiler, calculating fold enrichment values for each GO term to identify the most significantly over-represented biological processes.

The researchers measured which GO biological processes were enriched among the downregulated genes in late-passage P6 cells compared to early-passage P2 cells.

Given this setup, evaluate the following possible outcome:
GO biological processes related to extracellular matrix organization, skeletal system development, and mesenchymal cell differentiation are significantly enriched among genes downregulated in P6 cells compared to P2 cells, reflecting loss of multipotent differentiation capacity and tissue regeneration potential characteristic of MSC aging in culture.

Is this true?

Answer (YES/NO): NO